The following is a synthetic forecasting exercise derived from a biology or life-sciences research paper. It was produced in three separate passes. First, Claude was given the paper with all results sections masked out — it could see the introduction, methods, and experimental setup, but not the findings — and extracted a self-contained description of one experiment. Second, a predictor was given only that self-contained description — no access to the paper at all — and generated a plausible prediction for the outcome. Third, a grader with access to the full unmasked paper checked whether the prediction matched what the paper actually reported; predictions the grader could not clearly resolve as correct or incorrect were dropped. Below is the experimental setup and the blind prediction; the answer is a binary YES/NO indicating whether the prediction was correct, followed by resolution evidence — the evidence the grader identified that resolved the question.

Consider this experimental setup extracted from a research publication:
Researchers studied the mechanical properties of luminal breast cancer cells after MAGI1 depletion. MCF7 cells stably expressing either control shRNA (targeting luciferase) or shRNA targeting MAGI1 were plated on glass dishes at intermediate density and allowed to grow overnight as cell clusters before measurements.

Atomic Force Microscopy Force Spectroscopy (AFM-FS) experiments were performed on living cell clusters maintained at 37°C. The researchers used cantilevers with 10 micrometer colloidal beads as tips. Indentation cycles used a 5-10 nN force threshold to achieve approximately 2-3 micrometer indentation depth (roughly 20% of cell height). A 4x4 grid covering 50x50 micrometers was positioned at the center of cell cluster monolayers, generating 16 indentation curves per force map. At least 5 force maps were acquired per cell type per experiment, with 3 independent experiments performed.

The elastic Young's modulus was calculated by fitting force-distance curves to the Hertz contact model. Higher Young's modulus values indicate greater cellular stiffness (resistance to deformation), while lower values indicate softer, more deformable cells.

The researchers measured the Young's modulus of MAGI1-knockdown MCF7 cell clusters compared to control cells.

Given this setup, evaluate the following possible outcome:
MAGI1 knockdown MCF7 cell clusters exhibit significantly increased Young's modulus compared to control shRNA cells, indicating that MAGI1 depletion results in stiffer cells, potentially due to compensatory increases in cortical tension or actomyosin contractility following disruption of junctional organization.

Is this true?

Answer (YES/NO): YES